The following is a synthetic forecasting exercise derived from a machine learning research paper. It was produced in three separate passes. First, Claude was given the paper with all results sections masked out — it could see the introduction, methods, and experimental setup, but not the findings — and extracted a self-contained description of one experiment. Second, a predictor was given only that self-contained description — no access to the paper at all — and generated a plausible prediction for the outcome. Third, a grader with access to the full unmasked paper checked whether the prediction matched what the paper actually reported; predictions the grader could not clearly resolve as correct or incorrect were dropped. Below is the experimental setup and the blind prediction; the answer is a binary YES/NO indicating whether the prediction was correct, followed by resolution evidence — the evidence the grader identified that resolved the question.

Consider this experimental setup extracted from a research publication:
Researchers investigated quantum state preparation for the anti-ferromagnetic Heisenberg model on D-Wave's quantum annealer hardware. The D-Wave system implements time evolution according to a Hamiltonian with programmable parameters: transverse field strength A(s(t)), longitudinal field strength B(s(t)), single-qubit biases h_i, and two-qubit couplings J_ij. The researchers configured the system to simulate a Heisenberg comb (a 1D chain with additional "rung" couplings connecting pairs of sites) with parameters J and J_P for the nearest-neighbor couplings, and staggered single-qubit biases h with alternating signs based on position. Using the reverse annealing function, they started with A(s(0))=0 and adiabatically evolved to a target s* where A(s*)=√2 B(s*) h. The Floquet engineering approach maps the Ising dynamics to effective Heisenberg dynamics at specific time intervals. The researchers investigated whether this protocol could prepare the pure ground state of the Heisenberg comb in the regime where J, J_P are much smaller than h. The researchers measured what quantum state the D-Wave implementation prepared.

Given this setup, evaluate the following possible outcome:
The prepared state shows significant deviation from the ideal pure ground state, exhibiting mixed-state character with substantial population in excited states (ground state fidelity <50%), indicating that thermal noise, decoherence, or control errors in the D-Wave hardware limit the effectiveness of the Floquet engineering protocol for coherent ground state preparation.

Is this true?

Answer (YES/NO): NO